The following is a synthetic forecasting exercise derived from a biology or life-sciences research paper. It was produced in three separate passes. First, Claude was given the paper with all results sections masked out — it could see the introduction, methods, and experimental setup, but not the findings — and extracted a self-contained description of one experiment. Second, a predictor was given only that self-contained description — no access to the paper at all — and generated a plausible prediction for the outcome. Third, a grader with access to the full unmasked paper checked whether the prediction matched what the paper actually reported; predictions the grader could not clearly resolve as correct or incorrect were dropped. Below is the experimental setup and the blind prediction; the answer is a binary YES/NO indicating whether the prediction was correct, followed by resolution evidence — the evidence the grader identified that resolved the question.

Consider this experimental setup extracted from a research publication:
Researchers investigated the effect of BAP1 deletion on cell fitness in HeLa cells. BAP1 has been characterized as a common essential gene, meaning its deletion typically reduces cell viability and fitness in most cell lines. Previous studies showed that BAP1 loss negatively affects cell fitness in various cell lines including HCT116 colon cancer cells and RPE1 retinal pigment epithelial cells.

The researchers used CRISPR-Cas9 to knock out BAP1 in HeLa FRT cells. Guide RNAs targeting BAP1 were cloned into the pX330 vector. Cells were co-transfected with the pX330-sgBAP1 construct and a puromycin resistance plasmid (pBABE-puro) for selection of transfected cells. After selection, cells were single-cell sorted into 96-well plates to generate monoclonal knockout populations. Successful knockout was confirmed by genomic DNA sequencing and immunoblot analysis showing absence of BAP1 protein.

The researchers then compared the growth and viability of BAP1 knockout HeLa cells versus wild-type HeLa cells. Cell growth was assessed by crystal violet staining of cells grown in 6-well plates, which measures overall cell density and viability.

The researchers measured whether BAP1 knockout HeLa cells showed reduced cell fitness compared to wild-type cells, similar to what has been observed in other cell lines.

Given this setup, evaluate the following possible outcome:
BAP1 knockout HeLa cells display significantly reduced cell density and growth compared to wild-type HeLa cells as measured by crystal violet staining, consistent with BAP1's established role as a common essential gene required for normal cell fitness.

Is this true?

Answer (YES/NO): NO